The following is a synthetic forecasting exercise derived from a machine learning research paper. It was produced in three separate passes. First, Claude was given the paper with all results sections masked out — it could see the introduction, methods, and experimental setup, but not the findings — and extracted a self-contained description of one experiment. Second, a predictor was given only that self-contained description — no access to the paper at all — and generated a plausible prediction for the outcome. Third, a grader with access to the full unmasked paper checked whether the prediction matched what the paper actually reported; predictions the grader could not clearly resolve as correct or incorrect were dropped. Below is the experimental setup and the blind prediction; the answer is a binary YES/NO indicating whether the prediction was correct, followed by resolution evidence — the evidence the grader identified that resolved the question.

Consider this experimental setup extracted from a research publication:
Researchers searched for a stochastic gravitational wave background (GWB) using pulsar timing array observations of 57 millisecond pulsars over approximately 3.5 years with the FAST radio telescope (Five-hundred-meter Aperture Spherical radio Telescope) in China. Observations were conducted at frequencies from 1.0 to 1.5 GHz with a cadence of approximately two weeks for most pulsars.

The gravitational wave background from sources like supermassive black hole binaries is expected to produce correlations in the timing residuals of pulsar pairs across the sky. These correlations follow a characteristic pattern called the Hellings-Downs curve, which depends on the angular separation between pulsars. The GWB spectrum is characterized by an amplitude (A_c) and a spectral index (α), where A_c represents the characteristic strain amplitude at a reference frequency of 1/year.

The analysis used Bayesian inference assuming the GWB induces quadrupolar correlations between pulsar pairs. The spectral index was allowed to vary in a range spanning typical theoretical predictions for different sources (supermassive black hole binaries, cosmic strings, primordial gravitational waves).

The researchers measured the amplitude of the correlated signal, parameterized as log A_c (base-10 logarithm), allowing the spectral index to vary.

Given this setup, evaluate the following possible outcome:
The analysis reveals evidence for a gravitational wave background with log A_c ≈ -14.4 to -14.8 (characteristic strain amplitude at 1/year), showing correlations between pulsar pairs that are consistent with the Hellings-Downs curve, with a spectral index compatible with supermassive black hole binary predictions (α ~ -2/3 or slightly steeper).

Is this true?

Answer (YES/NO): YES